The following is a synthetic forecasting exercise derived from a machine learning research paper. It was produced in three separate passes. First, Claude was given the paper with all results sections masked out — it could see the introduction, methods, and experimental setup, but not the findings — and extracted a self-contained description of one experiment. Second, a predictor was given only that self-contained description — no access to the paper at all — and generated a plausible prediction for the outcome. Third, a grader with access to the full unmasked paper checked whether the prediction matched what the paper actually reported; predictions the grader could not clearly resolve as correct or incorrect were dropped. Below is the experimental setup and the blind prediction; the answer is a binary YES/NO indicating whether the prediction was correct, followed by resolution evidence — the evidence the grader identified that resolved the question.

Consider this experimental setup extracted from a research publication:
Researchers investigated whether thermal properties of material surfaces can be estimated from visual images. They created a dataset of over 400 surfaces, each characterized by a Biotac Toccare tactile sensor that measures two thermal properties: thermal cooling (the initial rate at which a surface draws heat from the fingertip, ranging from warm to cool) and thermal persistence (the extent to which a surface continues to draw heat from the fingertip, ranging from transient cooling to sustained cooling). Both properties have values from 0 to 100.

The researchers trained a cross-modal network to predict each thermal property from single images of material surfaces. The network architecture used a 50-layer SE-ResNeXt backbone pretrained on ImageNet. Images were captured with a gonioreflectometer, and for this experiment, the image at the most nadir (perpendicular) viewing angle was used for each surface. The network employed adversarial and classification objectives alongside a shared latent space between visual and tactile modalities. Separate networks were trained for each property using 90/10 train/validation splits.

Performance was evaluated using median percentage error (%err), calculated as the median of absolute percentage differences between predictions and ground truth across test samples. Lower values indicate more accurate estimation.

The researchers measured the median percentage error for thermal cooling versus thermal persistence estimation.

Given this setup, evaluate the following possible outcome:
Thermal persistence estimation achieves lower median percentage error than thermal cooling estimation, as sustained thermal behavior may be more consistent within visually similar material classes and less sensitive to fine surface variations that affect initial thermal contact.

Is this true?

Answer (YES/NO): NO